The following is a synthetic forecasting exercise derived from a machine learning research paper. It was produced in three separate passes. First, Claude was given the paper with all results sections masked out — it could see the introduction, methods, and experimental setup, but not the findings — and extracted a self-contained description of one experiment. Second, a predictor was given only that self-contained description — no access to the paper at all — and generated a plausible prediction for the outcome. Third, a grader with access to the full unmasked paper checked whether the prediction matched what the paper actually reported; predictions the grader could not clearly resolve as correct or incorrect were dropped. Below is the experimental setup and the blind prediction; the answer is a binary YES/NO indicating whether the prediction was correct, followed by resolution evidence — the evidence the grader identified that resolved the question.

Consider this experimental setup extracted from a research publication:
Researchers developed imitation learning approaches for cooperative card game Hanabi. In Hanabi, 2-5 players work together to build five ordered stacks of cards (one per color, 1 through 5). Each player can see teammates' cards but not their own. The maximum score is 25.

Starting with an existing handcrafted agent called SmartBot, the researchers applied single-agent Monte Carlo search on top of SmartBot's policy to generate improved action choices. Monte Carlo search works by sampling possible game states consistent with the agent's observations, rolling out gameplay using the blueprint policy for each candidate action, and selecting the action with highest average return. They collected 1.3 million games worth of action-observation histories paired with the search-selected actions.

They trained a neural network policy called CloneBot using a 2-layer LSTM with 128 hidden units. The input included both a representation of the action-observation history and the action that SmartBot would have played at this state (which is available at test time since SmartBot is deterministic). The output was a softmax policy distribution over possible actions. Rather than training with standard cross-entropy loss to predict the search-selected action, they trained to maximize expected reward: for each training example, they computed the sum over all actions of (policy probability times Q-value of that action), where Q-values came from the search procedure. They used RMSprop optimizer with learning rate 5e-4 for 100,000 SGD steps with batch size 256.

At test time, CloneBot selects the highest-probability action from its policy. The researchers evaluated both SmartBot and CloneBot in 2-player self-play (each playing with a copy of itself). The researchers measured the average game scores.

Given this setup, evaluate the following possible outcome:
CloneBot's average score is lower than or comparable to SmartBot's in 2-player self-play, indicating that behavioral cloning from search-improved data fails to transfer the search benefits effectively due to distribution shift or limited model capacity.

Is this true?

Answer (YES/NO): NO